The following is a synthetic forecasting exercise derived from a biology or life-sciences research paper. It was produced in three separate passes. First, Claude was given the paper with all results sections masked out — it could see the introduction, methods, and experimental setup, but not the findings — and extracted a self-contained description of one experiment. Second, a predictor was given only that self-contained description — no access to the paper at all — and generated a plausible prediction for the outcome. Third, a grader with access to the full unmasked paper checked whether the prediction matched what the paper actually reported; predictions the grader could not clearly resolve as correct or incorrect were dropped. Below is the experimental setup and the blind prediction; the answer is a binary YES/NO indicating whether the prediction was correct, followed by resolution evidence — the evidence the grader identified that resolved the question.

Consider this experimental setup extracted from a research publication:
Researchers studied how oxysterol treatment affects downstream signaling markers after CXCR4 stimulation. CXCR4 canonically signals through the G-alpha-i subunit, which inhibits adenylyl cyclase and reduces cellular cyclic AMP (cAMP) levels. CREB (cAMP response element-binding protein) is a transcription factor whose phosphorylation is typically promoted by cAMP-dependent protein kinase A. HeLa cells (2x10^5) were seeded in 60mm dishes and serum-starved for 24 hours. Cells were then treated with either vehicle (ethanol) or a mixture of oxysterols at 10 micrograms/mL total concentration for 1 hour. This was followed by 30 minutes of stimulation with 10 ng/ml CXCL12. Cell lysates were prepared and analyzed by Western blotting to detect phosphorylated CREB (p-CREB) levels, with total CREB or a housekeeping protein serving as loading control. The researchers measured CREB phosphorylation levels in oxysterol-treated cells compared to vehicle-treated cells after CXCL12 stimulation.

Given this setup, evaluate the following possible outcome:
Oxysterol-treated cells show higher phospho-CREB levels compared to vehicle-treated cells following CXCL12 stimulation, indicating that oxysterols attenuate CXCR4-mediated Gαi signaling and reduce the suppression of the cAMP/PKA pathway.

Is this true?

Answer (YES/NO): YES